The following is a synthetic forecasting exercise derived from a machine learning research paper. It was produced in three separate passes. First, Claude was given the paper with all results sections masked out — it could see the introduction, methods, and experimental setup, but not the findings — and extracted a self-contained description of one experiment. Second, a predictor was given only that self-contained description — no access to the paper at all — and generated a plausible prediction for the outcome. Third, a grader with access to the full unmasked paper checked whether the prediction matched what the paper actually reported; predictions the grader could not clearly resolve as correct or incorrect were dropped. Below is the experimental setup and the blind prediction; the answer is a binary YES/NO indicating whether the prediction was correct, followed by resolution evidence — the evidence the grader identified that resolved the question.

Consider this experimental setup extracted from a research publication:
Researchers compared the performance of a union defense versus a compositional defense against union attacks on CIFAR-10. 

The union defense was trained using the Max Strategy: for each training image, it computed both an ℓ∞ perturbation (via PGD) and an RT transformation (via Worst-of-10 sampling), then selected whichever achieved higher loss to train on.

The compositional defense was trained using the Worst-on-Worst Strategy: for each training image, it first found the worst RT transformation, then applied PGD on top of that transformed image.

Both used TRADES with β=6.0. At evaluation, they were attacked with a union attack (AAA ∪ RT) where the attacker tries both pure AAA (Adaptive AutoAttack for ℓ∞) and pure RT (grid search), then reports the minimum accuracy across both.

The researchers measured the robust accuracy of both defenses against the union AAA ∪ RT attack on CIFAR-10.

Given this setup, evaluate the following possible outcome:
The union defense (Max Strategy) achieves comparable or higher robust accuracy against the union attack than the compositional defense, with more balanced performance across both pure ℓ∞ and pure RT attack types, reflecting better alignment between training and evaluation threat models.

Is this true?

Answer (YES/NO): YES